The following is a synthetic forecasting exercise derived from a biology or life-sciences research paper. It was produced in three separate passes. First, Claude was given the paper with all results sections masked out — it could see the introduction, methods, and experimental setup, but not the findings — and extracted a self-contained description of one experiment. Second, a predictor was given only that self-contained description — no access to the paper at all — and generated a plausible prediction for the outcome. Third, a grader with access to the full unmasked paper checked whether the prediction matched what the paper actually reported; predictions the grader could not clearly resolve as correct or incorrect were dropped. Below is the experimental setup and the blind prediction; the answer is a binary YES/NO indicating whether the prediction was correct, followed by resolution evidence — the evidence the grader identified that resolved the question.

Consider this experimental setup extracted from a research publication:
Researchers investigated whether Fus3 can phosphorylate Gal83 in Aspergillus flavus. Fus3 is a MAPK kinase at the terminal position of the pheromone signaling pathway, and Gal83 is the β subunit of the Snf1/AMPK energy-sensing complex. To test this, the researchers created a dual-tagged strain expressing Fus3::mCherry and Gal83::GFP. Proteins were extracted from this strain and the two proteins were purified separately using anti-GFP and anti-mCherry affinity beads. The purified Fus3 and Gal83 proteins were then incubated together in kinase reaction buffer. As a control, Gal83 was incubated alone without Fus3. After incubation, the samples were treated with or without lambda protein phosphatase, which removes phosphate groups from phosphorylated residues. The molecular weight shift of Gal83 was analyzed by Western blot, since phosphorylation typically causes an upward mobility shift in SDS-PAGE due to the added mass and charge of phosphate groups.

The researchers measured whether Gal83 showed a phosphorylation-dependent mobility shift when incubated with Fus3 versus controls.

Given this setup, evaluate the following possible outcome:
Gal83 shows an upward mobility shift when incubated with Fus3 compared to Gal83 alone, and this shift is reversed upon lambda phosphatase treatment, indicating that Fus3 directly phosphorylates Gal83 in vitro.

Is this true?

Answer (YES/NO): YES